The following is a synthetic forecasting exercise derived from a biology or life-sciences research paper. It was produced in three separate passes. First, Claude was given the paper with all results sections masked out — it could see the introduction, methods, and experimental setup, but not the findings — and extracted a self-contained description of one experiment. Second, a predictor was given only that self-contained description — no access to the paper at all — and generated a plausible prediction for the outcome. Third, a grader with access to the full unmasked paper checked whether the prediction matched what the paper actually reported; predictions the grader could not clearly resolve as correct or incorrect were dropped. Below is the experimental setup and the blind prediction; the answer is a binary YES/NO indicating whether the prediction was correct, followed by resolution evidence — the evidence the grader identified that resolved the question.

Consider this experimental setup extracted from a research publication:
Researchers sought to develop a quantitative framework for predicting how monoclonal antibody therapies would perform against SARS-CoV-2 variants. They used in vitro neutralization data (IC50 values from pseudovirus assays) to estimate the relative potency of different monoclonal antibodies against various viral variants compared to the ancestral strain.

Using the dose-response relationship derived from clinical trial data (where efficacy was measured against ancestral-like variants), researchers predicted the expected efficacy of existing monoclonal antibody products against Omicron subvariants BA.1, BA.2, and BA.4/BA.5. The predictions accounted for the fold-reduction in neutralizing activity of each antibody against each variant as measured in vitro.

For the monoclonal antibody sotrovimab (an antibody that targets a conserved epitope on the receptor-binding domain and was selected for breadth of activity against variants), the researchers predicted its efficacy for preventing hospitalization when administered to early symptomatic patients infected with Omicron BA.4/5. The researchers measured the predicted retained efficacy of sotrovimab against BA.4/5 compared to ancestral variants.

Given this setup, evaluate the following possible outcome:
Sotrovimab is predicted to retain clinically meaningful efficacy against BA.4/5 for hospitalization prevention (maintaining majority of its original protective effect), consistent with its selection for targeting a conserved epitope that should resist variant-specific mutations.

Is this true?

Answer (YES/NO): NO